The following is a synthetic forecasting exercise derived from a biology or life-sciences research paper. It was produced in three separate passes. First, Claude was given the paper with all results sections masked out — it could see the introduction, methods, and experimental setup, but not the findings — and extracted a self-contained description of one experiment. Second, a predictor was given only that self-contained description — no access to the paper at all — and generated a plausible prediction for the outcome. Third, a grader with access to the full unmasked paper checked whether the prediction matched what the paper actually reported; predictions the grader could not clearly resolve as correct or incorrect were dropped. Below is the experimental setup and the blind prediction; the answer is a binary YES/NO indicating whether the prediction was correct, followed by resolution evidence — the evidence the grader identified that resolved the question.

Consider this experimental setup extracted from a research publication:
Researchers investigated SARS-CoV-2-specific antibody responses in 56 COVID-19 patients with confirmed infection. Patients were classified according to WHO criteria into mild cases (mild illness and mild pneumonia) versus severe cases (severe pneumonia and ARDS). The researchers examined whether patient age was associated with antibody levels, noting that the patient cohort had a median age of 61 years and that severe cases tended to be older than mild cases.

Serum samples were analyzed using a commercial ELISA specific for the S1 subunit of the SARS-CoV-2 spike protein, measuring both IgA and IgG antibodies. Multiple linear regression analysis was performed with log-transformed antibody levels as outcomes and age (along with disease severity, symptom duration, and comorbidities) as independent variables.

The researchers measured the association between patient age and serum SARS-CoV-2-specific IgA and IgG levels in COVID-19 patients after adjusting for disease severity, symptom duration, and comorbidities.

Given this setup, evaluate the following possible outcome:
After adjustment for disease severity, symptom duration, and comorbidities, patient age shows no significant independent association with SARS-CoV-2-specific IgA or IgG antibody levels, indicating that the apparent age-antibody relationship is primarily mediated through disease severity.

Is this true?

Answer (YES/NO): YES